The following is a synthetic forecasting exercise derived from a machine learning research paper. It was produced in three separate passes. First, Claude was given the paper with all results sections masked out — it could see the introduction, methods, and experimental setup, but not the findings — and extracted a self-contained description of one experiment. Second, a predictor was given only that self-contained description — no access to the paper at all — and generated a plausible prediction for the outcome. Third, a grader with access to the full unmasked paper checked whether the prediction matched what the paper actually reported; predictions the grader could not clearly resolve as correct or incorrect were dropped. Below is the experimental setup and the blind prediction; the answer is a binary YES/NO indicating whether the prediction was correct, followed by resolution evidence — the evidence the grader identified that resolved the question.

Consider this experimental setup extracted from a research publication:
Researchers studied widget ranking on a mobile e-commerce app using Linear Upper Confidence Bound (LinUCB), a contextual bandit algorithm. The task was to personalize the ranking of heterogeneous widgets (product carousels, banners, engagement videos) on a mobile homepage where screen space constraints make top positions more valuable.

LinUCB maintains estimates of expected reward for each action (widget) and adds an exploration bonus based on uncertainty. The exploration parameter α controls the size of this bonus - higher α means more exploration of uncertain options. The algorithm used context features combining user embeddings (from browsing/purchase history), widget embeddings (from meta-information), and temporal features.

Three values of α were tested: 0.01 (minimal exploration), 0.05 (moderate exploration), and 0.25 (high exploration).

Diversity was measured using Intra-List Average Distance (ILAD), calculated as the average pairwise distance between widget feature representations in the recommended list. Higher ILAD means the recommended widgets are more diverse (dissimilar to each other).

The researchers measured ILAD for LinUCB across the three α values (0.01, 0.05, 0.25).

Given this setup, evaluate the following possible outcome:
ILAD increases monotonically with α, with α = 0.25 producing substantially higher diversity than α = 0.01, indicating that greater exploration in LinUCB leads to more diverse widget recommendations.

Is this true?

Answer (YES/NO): NO